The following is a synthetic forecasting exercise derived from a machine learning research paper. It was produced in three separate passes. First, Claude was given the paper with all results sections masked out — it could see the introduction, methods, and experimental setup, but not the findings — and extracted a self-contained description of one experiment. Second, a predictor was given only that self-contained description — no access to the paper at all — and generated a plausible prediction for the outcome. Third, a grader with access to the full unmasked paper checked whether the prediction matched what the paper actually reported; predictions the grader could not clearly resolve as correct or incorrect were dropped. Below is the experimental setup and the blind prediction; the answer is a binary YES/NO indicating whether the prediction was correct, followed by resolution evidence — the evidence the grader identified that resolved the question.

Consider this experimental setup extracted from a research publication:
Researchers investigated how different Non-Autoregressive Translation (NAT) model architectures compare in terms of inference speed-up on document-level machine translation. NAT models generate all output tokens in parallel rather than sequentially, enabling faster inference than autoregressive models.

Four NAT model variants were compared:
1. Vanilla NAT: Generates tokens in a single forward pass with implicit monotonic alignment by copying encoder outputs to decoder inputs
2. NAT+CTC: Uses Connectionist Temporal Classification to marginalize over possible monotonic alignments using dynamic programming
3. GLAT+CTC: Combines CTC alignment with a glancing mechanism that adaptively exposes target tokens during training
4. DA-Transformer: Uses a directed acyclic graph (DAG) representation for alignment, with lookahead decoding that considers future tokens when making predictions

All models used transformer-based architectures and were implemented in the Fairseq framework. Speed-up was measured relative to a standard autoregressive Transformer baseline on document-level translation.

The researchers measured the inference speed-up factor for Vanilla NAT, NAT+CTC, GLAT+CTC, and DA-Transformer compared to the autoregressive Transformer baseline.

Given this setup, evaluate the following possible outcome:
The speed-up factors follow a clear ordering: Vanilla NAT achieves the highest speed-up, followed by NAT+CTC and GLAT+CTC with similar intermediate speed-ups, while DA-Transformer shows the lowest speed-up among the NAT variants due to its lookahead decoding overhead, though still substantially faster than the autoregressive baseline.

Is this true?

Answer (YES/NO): NO